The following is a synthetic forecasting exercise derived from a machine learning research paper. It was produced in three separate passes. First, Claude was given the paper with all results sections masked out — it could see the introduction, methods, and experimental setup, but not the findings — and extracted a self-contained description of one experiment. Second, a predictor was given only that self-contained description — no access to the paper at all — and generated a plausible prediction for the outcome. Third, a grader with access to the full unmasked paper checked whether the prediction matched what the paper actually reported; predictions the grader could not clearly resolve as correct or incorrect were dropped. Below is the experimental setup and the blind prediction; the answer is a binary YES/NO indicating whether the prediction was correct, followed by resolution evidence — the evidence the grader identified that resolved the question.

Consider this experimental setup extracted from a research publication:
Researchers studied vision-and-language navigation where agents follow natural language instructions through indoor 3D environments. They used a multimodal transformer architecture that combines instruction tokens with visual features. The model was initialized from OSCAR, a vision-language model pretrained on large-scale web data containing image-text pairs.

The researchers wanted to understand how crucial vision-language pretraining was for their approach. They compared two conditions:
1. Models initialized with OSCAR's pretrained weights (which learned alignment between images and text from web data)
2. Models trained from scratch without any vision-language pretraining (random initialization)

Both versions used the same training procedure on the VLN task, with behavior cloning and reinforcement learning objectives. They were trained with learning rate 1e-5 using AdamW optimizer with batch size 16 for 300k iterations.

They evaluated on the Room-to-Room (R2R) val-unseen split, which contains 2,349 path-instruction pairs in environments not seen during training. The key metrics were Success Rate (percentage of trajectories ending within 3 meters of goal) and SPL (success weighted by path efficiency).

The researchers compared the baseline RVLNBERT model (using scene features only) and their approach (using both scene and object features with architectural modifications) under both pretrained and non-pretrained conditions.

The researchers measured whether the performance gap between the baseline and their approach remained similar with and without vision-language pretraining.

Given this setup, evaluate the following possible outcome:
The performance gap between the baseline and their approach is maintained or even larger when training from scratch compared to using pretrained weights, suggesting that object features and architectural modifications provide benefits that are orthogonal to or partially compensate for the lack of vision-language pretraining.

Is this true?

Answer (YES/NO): NO